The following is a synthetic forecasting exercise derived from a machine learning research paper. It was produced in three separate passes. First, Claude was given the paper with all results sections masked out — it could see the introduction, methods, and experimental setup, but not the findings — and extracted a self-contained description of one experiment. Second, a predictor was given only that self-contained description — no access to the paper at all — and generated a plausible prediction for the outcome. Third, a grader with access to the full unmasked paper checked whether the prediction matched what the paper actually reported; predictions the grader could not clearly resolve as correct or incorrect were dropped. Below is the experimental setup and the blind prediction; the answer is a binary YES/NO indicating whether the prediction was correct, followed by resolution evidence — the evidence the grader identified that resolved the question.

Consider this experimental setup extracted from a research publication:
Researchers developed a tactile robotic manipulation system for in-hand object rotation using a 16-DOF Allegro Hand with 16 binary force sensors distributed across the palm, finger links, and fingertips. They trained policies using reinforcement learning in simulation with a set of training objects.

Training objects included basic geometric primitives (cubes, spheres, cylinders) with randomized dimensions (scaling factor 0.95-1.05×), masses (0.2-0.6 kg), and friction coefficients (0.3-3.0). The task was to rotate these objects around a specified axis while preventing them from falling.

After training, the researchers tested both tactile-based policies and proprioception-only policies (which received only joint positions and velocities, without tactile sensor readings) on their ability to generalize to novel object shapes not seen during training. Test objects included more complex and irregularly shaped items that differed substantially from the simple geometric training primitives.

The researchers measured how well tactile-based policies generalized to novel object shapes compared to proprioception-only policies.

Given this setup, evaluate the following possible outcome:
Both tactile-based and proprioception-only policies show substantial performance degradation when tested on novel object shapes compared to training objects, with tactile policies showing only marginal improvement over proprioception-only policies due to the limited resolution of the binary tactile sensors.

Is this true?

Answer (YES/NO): NO